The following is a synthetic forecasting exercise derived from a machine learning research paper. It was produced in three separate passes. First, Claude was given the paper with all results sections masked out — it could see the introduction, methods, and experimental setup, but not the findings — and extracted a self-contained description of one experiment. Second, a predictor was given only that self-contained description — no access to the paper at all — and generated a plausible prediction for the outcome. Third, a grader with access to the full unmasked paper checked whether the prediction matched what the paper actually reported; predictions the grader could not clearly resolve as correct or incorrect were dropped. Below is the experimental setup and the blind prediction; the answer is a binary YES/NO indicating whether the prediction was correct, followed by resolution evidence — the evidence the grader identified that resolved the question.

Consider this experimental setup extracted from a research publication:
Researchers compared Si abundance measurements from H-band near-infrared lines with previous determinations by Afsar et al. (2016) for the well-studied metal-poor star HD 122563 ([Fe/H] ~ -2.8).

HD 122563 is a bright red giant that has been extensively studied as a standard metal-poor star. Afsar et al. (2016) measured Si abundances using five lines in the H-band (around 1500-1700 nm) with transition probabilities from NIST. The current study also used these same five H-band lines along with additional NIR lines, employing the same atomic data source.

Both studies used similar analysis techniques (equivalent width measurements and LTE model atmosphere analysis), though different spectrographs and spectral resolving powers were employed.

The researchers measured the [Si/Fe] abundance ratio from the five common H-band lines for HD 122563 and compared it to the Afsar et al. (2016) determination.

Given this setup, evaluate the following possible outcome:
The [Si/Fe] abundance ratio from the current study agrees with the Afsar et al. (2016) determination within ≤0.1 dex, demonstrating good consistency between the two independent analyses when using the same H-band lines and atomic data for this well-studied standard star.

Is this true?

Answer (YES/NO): YES